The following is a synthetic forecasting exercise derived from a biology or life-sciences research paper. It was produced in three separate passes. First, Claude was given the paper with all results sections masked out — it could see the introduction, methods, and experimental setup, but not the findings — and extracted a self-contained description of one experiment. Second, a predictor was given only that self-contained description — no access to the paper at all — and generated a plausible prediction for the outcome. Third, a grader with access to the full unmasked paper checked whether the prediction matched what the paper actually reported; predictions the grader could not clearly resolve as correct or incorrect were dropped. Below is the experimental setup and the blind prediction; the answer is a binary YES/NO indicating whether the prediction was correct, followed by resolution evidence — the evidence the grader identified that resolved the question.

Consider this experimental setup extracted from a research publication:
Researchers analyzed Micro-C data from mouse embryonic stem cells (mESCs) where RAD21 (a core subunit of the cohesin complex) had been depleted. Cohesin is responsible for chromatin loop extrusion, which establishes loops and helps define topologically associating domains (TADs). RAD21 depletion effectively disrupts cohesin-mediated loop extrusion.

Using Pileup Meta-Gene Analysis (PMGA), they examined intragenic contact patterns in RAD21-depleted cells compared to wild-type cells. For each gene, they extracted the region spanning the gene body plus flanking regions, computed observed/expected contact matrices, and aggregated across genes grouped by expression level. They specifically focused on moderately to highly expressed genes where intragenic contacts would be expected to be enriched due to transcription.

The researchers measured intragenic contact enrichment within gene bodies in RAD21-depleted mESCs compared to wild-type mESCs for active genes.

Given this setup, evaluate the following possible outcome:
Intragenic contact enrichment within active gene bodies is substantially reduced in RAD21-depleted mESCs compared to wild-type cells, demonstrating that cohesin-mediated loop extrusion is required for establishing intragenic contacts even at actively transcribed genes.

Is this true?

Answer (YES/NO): NO